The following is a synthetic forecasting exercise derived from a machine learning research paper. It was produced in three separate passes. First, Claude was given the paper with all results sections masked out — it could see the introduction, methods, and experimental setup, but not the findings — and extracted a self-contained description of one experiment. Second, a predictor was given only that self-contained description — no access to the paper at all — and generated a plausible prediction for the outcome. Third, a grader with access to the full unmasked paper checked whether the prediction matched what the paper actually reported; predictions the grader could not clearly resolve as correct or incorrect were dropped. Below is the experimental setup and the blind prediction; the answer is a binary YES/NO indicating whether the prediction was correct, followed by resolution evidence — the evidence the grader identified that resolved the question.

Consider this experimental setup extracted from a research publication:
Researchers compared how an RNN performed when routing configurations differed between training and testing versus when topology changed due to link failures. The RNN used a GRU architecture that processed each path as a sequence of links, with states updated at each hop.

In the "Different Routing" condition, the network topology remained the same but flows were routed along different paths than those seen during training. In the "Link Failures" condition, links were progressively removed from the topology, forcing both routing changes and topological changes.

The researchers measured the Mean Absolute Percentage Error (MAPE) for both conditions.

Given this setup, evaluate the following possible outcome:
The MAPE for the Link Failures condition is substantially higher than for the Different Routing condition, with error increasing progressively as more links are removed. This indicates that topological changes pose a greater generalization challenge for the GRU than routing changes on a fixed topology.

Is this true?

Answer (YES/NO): YES